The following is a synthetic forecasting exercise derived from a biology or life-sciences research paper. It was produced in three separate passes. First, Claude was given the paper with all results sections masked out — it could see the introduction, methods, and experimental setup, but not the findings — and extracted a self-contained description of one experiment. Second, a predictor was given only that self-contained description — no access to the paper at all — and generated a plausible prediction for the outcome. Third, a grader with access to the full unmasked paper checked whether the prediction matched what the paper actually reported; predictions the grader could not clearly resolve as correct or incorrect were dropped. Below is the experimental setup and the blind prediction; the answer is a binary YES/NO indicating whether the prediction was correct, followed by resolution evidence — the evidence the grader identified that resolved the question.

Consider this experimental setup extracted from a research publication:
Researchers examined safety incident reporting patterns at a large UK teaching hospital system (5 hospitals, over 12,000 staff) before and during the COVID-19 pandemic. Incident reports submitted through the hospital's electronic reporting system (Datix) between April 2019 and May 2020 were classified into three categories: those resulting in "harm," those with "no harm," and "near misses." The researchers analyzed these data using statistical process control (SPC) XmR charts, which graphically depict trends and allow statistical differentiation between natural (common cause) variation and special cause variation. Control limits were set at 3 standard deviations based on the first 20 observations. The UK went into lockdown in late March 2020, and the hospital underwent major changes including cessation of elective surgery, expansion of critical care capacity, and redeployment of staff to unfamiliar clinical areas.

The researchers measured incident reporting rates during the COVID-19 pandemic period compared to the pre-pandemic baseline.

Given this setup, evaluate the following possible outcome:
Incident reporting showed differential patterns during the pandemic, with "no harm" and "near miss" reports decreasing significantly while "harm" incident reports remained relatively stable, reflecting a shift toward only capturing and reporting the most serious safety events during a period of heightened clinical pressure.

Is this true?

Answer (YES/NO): YES